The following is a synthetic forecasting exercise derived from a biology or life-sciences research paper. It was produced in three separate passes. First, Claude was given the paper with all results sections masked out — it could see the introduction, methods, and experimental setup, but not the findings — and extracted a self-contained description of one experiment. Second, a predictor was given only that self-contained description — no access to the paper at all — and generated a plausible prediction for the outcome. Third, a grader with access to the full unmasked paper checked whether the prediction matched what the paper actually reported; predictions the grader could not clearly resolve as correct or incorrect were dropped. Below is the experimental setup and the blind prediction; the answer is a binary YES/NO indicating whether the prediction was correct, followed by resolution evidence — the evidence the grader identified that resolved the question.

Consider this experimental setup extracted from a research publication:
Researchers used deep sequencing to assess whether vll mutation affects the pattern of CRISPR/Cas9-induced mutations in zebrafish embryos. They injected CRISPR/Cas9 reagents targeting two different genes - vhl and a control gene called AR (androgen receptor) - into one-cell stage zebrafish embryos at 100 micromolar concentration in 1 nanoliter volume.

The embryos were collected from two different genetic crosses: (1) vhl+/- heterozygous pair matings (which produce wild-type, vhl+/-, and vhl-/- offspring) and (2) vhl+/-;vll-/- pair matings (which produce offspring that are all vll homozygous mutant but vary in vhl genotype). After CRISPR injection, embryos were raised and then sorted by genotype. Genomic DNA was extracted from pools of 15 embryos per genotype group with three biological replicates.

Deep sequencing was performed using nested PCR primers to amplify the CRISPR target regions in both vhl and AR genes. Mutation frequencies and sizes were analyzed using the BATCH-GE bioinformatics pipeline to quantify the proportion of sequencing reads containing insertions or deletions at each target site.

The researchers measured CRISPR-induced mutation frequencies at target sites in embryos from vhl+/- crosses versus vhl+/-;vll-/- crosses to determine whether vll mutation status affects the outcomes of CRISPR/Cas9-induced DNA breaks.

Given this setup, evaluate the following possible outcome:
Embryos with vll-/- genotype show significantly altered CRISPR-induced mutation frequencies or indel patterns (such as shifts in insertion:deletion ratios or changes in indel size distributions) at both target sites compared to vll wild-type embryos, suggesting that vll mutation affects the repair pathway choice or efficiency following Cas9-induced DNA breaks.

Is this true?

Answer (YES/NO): NO